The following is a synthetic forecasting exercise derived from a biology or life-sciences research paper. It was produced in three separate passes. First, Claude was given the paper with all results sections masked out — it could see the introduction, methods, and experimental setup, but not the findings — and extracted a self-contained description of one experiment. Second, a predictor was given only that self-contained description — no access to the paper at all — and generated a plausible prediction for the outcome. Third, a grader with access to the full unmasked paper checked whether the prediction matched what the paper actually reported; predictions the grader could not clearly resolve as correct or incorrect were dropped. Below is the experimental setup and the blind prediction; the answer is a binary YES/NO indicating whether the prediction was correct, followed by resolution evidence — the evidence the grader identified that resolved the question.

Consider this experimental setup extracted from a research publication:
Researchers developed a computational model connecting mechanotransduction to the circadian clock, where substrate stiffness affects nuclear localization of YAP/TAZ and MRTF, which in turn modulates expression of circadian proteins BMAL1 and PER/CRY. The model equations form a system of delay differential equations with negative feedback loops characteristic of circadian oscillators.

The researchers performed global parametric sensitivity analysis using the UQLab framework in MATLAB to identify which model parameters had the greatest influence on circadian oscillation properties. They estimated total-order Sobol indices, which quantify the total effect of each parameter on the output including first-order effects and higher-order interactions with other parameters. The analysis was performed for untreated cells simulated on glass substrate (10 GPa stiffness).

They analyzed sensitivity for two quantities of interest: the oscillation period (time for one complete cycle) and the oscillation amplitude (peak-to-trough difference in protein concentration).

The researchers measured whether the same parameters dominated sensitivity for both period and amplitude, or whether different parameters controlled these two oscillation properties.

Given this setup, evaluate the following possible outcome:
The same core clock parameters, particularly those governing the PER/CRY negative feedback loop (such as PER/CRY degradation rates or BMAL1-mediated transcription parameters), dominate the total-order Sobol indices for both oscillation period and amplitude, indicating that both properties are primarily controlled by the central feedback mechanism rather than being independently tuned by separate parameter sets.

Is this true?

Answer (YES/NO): NO